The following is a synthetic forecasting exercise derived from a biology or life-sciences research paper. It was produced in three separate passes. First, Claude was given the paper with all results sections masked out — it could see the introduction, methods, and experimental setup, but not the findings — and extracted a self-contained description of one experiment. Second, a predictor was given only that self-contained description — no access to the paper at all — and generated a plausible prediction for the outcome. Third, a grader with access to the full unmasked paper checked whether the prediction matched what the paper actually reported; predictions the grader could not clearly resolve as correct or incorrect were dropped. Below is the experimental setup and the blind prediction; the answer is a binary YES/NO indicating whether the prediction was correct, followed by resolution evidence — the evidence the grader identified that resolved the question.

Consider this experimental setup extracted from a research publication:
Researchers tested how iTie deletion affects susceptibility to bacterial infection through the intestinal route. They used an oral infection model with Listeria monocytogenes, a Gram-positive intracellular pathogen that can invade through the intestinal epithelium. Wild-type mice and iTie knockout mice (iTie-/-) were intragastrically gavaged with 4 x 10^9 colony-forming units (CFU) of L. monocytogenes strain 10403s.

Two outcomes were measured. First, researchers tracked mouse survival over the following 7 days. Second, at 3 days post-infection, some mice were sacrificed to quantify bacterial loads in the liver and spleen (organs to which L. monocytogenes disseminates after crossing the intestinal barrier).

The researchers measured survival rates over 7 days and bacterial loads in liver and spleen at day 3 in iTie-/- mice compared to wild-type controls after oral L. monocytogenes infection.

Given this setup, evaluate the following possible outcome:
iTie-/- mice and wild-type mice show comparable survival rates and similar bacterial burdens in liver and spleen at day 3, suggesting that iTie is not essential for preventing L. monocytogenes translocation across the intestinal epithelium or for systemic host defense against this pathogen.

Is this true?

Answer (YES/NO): NO